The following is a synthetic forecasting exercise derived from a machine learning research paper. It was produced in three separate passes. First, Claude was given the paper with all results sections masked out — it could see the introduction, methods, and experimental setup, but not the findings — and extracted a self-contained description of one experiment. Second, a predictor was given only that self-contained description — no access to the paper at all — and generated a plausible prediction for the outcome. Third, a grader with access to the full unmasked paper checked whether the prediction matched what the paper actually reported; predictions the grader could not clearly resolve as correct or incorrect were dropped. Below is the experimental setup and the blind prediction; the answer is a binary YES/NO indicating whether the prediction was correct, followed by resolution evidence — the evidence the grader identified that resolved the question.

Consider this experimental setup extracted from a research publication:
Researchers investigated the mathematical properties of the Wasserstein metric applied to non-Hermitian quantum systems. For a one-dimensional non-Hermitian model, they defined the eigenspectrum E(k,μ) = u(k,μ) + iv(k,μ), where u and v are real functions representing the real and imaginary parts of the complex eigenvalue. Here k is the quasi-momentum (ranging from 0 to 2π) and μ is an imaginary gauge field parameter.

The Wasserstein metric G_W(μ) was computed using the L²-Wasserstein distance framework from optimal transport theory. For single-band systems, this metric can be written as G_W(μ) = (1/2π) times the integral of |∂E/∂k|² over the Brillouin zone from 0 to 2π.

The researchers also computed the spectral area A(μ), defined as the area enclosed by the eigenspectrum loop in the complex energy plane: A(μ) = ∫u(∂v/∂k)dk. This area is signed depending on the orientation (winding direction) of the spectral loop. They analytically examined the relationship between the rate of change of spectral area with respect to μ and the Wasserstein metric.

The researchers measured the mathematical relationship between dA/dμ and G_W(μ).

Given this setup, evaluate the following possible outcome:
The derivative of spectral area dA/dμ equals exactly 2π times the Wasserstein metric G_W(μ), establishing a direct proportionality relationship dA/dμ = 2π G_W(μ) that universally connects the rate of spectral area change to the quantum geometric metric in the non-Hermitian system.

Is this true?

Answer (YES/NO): YES